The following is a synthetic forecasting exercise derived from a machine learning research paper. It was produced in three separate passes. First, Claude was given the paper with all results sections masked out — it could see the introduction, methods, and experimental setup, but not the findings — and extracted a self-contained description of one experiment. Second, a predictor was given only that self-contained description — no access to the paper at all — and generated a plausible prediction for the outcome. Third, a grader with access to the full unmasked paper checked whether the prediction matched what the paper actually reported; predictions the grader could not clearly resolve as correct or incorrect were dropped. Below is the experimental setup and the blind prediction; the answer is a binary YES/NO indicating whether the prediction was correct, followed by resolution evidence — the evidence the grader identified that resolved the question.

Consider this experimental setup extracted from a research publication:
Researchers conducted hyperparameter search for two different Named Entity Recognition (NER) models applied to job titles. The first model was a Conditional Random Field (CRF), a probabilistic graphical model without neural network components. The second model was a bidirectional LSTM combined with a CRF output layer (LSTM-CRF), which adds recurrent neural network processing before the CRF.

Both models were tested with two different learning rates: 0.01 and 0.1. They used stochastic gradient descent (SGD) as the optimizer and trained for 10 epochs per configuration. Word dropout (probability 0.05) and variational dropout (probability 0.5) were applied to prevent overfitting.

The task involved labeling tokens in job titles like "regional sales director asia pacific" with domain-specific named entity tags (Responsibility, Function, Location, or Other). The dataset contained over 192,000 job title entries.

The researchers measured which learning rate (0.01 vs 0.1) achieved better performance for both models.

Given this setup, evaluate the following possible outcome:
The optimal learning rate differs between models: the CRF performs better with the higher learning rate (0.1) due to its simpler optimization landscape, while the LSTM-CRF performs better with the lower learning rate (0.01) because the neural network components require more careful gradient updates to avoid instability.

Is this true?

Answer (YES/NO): NO